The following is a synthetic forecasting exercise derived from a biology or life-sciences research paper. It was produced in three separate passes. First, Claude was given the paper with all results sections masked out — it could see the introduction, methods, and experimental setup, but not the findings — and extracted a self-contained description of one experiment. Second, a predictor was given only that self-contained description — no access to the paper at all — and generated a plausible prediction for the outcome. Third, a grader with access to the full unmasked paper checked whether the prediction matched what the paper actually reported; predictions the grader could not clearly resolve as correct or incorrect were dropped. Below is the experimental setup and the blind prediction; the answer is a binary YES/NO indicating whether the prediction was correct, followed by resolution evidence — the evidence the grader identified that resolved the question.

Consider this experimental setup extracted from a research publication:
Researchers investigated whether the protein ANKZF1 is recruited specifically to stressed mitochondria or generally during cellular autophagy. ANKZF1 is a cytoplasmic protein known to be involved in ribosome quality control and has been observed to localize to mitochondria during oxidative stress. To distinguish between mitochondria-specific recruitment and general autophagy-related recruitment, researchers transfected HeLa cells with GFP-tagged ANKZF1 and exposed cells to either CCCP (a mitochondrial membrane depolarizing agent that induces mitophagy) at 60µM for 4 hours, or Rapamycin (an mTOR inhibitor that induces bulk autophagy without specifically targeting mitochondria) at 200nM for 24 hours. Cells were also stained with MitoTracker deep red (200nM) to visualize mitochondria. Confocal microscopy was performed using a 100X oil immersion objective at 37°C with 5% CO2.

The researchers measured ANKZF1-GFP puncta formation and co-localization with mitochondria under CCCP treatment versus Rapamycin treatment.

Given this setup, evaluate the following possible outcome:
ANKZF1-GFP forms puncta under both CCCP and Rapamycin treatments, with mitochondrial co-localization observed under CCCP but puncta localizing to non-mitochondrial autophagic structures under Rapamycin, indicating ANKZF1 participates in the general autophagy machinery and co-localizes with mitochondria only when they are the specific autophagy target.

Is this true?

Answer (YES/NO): NO